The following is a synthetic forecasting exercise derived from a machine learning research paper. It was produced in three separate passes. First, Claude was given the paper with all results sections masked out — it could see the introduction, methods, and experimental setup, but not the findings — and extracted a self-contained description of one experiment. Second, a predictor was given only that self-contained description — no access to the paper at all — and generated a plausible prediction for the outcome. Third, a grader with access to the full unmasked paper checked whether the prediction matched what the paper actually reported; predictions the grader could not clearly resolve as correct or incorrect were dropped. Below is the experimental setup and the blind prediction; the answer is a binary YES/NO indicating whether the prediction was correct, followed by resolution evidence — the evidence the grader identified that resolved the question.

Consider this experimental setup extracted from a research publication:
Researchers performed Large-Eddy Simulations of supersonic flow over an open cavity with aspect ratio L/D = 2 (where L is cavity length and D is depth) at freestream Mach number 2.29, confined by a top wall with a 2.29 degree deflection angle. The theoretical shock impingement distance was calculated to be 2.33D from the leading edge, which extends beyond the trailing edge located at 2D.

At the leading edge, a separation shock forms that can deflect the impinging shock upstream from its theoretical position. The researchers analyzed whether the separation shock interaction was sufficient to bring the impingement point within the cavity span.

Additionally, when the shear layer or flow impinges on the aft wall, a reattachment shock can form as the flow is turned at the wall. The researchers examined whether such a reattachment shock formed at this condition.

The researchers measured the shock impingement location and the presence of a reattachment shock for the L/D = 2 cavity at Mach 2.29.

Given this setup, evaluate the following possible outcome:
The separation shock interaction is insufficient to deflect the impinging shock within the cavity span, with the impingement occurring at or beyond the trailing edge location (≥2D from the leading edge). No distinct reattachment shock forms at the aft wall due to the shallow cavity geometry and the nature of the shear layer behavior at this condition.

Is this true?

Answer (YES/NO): NO